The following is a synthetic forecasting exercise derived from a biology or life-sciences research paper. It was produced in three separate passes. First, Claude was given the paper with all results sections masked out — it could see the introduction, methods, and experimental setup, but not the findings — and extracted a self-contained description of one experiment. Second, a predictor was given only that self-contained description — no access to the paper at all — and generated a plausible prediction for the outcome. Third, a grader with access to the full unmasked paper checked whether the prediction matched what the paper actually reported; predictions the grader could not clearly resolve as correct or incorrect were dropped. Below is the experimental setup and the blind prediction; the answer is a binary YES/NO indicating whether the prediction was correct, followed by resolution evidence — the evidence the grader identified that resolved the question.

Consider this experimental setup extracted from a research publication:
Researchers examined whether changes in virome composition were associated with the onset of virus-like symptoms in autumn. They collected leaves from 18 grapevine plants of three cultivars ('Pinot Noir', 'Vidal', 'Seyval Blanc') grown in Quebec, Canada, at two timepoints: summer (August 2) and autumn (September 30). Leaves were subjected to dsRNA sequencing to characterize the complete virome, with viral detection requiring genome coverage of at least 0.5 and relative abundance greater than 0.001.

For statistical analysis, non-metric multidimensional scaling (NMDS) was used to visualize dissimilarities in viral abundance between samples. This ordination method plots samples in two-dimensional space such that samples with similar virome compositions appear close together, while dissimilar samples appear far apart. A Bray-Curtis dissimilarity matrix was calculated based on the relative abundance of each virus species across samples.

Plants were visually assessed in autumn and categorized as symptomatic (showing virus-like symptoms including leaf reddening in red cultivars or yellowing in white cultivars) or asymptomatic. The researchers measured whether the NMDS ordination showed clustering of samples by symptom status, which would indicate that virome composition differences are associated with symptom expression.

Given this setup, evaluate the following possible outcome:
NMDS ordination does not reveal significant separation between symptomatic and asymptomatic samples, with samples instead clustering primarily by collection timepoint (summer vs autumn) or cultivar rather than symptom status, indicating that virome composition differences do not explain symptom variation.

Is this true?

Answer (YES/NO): NO